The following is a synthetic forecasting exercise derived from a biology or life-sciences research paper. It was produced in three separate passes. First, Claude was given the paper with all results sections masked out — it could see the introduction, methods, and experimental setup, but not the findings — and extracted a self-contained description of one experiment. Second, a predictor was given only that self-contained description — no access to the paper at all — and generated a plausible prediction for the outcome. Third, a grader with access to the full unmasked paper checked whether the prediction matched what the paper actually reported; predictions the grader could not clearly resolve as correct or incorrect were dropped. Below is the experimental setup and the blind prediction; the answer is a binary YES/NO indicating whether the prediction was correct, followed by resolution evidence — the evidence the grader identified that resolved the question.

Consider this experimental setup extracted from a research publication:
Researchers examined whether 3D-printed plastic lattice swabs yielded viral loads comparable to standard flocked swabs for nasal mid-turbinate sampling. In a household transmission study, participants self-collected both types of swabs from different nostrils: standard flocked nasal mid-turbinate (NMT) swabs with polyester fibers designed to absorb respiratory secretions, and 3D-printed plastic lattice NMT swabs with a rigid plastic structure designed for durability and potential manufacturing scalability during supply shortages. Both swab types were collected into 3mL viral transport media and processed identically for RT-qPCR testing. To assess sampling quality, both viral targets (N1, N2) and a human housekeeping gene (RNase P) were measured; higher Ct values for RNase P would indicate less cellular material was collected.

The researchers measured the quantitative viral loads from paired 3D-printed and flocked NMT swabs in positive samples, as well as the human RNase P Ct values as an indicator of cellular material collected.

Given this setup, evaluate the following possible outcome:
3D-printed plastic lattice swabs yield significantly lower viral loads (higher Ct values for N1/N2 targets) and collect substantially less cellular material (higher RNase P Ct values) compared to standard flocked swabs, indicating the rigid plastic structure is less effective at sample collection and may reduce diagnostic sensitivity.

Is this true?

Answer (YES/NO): NO